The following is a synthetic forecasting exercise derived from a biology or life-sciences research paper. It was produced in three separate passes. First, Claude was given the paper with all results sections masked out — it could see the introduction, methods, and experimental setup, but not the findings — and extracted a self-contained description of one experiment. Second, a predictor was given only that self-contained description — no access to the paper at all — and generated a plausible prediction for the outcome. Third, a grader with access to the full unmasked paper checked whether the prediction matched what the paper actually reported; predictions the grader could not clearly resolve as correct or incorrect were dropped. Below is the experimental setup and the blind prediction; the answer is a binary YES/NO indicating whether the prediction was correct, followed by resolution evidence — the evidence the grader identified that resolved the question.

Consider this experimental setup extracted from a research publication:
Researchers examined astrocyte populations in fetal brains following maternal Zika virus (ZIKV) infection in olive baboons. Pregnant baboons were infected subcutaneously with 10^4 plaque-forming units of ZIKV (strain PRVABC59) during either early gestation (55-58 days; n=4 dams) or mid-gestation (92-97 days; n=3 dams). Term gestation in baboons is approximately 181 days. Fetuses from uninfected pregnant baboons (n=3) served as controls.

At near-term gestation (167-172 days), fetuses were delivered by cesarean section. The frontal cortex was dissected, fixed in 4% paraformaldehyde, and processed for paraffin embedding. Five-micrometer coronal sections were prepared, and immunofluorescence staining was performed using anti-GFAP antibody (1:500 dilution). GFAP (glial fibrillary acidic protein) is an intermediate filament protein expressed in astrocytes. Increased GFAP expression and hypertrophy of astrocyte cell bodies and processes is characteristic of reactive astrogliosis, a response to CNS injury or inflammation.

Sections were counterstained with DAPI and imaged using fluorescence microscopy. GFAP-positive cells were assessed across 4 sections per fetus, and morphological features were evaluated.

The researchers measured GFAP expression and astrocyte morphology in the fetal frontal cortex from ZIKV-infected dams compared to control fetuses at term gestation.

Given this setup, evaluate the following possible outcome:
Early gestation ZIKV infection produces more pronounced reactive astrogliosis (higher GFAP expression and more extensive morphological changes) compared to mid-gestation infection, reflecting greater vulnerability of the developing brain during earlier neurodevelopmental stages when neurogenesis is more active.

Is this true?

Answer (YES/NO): YES